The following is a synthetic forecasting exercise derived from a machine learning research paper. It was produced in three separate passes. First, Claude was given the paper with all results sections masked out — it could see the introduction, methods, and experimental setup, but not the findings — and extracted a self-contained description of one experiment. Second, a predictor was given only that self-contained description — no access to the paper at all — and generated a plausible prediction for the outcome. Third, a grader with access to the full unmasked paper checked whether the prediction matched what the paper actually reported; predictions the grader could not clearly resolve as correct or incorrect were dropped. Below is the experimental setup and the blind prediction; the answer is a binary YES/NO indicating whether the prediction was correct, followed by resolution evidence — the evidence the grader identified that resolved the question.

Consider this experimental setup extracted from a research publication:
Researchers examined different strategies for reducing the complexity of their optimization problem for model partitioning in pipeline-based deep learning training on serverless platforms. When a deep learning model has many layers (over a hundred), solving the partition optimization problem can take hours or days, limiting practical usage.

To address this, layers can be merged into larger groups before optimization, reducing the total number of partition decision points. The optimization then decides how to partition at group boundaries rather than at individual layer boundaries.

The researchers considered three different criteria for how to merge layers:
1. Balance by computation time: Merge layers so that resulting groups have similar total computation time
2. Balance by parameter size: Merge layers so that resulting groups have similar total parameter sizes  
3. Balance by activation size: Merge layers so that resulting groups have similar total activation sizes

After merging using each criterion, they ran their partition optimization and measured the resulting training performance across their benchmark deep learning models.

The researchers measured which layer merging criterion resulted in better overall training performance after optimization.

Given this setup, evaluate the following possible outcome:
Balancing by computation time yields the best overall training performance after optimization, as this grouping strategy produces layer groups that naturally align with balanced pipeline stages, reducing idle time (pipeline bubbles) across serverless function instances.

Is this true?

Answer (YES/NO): YES